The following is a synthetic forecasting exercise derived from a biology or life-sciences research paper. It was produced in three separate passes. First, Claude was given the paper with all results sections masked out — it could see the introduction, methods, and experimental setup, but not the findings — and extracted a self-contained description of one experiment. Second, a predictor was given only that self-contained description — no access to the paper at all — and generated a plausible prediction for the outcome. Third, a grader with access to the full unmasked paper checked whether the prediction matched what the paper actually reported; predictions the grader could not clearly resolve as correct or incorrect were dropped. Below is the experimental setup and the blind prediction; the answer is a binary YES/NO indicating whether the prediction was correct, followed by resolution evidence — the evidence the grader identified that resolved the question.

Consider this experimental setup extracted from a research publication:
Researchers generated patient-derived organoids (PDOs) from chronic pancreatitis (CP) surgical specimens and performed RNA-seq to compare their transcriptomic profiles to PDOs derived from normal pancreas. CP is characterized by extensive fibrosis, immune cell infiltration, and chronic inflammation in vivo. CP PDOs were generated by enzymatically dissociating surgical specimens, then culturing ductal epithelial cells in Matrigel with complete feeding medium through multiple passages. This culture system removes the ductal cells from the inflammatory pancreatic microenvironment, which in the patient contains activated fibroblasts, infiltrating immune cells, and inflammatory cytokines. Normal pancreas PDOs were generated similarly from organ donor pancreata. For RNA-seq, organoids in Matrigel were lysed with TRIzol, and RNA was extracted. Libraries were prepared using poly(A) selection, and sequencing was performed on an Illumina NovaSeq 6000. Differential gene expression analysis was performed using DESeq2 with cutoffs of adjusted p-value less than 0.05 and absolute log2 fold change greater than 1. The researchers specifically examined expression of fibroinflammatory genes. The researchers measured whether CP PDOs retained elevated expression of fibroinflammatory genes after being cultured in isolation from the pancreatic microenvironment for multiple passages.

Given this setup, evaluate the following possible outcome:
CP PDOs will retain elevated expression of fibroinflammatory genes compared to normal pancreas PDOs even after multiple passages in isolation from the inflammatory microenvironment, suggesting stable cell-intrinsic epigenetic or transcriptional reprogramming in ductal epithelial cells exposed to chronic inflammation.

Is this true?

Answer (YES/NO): YES